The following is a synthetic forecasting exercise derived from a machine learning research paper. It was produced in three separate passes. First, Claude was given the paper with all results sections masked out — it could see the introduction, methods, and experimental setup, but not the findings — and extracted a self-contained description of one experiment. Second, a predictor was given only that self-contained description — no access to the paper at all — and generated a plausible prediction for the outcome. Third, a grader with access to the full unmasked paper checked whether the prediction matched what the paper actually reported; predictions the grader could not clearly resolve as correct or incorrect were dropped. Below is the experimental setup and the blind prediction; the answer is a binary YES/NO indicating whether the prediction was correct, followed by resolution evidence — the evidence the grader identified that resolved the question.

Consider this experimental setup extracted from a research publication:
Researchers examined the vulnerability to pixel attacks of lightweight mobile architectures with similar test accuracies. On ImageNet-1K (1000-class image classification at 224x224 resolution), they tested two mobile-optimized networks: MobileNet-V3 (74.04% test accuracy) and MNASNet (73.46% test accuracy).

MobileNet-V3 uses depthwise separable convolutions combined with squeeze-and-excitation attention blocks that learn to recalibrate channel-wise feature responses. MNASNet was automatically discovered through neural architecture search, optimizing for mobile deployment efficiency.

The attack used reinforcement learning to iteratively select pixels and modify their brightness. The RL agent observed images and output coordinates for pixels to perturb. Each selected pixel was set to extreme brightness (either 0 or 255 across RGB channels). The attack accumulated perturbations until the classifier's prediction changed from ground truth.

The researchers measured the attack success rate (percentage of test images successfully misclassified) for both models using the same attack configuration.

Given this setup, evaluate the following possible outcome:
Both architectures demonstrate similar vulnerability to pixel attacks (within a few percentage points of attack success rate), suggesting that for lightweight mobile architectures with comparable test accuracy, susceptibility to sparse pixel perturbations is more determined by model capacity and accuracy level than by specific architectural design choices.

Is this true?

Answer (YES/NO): NO